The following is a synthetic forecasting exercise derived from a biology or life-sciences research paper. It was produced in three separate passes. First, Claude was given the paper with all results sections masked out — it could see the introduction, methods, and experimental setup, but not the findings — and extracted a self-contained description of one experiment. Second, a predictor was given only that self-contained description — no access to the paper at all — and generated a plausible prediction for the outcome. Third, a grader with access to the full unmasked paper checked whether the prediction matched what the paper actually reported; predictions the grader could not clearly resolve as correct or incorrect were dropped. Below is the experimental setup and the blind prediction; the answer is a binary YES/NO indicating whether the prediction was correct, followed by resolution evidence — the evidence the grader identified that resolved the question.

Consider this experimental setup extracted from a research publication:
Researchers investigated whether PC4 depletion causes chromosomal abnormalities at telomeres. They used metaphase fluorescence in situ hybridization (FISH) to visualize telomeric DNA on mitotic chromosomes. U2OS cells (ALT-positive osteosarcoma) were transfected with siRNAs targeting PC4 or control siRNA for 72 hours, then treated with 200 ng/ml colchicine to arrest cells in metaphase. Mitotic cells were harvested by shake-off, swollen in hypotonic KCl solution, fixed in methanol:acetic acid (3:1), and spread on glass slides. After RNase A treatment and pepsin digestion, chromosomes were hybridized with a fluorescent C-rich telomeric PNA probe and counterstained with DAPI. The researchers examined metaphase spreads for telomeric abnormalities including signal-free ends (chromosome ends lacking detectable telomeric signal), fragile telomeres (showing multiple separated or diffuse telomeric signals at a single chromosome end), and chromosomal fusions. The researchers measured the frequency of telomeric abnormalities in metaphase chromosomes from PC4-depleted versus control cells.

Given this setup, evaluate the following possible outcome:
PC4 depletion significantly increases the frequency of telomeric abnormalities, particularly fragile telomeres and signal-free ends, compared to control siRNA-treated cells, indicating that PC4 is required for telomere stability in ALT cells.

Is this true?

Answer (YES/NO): NO